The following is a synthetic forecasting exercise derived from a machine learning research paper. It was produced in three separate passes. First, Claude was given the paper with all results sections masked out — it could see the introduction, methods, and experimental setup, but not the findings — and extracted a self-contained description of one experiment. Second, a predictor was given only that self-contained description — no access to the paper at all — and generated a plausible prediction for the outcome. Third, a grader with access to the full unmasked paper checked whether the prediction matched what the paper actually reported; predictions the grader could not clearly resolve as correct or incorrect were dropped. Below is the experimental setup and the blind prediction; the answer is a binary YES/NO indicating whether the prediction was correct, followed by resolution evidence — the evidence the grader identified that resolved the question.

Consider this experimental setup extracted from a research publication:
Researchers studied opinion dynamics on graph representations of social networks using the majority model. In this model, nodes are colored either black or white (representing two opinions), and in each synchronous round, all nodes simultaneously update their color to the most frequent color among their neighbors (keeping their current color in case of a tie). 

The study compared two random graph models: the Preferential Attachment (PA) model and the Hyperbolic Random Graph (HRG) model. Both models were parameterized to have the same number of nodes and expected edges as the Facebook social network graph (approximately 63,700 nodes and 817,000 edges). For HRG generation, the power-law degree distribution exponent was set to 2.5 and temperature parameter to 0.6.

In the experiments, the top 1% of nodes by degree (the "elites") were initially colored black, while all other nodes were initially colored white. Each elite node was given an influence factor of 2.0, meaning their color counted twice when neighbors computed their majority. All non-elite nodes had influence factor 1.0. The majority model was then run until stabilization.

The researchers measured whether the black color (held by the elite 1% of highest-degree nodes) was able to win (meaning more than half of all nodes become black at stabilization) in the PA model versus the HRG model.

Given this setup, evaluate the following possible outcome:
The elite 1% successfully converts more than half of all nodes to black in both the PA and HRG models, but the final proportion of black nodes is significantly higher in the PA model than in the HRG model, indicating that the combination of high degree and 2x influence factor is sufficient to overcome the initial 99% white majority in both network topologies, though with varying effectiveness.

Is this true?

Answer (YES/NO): NO